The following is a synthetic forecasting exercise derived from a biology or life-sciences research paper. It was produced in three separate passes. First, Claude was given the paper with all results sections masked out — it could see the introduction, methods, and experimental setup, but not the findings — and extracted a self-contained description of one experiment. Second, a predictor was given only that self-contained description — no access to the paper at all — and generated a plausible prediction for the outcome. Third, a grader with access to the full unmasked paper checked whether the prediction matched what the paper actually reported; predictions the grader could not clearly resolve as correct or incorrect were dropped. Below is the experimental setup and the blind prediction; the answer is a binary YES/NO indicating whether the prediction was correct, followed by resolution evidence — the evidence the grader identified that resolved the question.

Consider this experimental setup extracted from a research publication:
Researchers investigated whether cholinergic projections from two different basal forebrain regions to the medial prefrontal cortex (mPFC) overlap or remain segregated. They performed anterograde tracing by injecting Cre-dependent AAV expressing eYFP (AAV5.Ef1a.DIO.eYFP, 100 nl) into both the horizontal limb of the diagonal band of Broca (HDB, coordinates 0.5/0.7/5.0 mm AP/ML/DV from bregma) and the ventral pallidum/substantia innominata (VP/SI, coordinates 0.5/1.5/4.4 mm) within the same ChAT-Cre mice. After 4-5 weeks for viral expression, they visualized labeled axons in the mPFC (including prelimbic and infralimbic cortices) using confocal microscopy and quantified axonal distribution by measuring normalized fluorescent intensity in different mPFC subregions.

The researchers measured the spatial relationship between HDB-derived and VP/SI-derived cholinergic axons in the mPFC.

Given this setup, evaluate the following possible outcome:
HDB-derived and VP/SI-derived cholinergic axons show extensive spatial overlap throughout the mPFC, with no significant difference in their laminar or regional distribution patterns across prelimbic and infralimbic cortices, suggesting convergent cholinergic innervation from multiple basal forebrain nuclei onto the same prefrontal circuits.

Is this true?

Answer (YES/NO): YES